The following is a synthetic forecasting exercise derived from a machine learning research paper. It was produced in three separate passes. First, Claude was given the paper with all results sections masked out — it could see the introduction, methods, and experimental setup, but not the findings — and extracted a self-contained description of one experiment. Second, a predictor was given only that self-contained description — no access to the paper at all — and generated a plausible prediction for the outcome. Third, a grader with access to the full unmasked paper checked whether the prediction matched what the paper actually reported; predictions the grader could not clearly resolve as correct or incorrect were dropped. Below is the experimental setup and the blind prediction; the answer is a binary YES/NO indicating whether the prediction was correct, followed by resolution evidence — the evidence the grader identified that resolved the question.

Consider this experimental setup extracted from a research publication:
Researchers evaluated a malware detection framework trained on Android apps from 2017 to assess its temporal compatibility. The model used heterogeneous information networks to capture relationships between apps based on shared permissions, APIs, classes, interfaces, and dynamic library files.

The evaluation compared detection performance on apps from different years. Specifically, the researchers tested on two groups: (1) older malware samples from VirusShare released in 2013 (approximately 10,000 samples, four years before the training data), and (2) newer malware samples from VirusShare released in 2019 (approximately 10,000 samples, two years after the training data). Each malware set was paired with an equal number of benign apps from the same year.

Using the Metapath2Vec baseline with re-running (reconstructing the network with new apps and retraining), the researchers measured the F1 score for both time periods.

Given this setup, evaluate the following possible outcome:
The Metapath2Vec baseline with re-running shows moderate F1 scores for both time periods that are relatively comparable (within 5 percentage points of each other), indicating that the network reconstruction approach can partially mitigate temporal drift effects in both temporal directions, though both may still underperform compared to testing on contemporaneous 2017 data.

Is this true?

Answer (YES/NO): NO